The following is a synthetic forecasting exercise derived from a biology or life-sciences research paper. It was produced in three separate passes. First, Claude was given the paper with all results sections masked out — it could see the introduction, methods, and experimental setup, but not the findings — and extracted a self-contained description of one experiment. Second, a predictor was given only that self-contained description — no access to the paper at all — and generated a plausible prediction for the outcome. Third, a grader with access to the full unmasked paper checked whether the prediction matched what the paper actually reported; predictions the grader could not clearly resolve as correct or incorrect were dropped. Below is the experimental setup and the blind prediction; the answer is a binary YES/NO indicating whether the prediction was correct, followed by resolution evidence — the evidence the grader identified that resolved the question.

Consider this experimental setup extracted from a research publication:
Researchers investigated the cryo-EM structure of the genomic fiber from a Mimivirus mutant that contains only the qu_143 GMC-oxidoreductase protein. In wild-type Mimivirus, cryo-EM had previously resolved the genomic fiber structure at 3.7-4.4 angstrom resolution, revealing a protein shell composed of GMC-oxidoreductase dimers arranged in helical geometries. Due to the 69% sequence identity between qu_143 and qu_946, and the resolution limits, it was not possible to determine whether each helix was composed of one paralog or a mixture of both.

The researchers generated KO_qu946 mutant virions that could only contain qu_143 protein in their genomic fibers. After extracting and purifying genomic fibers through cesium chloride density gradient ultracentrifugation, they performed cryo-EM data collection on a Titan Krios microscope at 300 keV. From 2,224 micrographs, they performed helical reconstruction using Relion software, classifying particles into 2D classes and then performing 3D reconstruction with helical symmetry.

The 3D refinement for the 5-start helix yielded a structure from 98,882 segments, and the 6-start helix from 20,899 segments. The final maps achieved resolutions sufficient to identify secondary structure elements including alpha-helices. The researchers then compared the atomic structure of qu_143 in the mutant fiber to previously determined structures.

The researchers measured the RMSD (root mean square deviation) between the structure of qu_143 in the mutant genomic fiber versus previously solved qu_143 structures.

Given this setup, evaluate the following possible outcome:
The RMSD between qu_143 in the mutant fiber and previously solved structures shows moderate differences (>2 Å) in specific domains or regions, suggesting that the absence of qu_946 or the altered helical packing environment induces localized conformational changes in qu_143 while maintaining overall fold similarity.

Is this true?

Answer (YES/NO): NO